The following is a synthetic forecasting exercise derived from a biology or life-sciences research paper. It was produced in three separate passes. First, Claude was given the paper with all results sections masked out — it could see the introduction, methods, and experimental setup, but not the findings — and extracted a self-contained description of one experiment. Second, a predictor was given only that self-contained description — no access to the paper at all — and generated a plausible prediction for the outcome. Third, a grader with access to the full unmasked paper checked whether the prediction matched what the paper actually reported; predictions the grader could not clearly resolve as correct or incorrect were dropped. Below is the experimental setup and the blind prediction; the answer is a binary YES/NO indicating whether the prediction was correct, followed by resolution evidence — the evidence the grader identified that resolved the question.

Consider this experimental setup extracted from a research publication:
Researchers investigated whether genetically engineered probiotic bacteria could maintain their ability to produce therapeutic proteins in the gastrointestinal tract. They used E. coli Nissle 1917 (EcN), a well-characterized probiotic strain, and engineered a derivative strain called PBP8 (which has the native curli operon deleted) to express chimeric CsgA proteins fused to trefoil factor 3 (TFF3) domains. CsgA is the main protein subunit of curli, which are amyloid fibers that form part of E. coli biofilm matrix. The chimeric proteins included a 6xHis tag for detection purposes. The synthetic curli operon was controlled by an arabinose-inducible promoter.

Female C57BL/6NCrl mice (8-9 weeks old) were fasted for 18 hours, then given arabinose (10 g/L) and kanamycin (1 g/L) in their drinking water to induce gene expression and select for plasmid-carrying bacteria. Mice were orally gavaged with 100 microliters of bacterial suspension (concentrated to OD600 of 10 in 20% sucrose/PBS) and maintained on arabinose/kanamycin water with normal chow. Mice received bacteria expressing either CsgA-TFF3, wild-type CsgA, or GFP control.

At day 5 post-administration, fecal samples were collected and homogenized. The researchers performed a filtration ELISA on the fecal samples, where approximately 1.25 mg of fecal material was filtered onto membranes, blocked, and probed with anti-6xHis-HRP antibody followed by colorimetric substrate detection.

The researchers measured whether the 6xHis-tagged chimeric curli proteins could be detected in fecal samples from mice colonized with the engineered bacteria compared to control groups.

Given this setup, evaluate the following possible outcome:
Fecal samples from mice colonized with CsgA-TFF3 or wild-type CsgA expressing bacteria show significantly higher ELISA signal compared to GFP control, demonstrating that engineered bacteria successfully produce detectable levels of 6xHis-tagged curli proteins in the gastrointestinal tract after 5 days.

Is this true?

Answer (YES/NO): YES